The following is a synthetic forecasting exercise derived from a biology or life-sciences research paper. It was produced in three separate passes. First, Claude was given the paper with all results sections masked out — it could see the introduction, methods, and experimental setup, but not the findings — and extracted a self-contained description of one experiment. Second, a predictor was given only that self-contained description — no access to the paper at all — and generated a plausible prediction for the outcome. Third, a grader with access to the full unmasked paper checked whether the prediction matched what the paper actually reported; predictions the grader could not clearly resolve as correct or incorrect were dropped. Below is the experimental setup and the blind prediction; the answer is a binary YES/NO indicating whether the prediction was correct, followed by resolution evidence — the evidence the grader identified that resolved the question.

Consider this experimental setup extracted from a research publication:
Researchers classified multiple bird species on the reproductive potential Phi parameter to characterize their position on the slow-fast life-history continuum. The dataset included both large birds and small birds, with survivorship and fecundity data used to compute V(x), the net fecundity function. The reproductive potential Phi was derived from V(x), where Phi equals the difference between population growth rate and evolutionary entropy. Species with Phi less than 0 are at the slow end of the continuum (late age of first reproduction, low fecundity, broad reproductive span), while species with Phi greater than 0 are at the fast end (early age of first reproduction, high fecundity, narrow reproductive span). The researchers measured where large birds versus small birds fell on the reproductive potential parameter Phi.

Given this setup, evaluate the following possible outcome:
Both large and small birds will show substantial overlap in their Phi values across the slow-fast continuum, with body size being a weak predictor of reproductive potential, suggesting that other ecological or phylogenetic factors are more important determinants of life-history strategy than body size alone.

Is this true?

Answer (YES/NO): NO